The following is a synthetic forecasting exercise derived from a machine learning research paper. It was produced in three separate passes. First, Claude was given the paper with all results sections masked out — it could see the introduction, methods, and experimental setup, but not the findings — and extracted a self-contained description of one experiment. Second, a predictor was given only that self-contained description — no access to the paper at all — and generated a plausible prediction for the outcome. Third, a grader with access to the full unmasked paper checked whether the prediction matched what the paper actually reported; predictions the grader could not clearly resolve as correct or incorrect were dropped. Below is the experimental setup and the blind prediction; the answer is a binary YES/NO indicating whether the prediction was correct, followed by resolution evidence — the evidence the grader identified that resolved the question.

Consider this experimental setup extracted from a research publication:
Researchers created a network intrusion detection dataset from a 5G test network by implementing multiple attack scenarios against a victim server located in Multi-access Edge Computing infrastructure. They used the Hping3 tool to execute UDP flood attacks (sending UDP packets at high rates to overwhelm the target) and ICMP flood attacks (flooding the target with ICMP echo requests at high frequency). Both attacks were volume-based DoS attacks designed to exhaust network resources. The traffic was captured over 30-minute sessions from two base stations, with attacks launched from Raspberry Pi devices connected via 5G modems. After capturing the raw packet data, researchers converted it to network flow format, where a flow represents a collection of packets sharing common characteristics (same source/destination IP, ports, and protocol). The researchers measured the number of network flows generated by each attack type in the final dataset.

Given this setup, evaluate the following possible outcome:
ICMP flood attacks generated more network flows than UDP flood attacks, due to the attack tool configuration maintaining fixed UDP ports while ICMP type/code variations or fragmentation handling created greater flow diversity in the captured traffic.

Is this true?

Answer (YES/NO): NO